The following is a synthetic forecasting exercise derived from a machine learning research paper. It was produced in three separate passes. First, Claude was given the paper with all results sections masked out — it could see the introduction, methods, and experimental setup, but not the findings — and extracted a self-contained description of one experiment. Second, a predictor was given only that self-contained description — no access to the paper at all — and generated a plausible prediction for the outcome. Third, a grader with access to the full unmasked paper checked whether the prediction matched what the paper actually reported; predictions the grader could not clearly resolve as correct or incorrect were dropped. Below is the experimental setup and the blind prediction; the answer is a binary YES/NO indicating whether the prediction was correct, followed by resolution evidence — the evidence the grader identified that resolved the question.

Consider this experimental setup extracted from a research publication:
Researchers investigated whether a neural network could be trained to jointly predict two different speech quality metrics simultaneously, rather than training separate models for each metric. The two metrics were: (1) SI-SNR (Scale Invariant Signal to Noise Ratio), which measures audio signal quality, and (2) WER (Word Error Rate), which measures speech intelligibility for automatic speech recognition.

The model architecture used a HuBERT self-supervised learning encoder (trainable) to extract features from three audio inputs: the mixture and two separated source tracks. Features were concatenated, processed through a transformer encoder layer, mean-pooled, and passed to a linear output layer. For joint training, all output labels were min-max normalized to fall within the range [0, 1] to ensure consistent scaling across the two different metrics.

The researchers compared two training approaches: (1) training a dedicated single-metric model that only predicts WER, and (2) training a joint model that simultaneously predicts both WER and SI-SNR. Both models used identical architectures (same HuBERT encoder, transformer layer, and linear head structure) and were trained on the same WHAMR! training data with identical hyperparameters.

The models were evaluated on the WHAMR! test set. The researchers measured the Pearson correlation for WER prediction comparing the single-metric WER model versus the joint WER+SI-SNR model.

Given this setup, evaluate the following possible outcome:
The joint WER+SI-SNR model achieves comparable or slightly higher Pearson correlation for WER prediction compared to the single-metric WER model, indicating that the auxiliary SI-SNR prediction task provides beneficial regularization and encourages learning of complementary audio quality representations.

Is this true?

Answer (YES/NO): NO